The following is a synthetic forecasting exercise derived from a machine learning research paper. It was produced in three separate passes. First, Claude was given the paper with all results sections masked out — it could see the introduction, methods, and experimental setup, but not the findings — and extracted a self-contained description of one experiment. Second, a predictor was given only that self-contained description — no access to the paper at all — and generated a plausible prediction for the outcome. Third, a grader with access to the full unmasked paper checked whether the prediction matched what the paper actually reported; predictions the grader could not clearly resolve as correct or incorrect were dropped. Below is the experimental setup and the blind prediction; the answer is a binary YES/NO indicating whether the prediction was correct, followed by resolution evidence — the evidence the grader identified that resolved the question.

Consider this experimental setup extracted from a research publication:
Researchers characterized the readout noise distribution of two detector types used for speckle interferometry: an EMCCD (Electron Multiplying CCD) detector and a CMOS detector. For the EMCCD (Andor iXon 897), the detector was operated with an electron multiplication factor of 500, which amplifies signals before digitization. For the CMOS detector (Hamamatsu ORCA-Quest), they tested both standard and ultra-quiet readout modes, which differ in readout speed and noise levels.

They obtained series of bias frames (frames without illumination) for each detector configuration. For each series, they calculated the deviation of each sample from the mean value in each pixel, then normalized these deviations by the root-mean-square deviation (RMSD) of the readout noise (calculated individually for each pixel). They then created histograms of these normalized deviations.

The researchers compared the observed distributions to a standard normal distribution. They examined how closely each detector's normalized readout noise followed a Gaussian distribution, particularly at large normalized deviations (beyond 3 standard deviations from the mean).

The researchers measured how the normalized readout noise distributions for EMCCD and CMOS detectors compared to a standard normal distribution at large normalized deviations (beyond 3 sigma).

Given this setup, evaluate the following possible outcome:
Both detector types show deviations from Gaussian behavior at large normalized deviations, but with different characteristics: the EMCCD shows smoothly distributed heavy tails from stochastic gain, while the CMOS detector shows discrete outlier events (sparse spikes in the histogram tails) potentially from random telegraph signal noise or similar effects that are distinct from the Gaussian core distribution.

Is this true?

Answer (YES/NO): NO